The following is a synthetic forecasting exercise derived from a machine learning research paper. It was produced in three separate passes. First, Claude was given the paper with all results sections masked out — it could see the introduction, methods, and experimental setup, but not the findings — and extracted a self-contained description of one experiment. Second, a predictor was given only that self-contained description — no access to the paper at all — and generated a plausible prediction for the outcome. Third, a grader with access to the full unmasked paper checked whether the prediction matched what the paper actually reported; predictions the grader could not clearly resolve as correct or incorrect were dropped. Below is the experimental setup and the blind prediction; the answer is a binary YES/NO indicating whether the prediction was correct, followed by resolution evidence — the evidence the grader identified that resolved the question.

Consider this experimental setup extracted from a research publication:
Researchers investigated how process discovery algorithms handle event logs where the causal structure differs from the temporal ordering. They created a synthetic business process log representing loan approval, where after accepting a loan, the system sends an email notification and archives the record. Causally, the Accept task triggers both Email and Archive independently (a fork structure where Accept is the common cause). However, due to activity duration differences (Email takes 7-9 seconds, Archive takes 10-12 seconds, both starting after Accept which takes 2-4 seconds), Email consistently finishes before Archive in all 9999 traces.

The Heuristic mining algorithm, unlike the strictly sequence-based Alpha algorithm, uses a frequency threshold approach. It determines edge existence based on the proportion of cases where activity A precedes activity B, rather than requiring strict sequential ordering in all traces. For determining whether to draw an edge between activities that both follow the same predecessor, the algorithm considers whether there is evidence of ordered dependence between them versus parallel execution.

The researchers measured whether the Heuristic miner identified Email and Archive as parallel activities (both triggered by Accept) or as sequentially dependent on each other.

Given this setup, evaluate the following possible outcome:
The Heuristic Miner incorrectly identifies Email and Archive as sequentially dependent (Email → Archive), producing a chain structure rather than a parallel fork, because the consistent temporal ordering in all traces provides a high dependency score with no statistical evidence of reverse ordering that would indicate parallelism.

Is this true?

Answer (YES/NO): YES